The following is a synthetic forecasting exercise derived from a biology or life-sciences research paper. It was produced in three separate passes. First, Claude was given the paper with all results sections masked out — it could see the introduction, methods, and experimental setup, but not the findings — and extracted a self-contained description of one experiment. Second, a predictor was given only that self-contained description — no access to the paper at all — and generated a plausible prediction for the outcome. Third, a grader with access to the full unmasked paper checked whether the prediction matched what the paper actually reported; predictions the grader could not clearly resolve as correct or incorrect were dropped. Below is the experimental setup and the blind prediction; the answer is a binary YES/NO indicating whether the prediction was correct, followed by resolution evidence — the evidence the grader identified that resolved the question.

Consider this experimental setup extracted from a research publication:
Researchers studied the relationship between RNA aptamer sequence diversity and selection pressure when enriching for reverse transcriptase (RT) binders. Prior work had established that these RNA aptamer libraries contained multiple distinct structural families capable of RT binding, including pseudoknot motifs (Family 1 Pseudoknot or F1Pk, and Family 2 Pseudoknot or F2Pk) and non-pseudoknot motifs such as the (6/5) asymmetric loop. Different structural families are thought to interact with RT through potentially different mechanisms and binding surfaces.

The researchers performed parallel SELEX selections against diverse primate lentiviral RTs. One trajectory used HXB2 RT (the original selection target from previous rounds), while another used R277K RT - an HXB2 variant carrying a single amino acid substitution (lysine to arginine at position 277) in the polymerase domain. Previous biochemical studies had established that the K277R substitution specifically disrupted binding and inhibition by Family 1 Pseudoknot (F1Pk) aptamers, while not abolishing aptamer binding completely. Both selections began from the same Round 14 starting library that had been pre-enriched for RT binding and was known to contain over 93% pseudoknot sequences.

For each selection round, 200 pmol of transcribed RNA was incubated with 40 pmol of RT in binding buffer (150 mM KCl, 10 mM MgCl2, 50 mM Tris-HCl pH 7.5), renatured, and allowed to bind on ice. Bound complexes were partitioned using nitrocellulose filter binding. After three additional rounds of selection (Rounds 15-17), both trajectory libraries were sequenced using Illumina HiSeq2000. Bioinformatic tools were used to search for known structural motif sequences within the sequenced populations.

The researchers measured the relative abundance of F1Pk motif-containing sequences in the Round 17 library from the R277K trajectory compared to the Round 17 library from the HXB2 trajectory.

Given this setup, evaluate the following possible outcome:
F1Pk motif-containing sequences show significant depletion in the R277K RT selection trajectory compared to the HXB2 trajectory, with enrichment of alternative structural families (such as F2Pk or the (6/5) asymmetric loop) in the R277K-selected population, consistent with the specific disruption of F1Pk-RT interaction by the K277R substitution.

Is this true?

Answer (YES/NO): YES